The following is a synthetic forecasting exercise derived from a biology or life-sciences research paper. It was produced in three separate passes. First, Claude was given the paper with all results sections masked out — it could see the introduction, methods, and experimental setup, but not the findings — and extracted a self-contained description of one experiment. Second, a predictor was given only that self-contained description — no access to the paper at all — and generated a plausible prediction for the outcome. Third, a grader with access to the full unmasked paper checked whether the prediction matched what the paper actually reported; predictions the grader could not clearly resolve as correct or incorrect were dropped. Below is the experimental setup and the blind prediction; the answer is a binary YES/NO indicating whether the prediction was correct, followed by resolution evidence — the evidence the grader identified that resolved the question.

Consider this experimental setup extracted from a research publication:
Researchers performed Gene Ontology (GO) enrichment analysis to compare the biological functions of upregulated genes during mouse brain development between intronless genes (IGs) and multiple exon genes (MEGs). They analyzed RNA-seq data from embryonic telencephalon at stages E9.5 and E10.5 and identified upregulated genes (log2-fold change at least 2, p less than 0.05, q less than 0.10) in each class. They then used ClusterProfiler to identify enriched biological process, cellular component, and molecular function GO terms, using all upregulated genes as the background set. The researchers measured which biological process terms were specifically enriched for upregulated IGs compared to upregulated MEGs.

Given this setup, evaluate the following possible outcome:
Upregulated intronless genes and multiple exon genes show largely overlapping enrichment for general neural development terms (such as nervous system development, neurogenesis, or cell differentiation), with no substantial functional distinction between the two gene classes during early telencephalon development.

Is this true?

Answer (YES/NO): NO